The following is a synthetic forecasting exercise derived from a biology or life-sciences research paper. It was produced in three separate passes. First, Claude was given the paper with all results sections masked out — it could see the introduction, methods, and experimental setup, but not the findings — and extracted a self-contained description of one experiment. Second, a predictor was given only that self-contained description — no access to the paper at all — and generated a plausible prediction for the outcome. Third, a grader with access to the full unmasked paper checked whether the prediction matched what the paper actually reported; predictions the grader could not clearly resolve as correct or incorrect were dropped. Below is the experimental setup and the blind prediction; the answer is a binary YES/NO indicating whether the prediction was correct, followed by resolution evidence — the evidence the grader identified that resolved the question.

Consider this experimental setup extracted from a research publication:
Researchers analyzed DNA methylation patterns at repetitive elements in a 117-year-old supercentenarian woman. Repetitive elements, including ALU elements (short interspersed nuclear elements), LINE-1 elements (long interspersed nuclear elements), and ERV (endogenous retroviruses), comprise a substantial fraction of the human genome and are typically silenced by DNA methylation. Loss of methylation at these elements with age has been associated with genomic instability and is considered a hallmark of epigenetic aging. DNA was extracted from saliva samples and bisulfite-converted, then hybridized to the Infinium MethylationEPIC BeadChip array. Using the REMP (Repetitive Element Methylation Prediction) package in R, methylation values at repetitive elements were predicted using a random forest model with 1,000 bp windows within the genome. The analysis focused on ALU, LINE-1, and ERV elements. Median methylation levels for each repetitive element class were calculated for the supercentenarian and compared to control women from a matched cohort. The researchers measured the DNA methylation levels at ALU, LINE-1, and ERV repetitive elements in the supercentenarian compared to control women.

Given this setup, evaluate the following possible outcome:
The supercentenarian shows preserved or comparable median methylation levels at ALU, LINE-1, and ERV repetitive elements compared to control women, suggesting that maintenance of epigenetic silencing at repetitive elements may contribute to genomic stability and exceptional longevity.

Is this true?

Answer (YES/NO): NO